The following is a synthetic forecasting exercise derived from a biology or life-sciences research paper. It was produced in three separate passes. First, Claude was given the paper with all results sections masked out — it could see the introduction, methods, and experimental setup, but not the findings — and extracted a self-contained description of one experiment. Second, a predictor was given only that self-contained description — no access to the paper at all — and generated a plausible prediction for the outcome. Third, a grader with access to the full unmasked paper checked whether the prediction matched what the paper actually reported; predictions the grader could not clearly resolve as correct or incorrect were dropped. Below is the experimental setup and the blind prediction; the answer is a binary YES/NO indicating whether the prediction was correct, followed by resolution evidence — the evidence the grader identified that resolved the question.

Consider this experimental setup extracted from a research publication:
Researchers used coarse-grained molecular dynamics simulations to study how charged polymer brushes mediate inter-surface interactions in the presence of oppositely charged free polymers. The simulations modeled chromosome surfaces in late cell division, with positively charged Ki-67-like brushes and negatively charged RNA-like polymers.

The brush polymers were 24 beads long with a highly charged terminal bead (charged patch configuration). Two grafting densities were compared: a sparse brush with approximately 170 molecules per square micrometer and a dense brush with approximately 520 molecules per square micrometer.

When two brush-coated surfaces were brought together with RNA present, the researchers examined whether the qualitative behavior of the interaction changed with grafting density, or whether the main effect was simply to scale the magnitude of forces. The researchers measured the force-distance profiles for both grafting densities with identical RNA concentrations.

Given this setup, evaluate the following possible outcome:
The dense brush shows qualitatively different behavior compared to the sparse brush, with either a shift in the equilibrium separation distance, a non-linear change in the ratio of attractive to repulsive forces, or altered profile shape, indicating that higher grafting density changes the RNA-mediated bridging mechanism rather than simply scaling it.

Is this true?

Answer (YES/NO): YES